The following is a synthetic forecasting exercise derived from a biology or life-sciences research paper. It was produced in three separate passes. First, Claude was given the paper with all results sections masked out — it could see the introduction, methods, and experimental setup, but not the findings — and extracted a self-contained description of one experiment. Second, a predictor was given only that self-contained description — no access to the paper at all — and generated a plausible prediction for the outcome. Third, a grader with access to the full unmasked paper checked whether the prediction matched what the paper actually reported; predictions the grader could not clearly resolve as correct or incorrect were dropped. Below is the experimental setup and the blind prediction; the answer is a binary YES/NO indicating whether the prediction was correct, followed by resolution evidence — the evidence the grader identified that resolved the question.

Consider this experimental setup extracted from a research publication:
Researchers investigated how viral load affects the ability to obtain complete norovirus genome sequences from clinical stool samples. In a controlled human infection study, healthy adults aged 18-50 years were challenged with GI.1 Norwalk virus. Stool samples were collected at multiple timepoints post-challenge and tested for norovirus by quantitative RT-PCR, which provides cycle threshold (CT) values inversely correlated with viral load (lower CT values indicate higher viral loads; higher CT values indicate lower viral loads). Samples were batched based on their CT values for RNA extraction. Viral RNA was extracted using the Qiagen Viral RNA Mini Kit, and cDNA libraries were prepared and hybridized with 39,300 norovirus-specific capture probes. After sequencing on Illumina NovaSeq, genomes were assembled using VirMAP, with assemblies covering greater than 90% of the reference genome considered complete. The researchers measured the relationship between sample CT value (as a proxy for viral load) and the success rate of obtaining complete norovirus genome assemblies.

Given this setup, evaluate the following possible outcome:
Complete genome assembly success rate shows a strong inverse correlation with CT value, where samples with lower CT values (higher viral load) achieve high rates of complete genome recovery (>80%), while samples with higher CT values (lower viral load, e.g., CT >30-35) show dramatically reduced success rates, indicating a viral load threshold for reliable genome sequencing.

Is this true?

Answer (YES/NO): NO